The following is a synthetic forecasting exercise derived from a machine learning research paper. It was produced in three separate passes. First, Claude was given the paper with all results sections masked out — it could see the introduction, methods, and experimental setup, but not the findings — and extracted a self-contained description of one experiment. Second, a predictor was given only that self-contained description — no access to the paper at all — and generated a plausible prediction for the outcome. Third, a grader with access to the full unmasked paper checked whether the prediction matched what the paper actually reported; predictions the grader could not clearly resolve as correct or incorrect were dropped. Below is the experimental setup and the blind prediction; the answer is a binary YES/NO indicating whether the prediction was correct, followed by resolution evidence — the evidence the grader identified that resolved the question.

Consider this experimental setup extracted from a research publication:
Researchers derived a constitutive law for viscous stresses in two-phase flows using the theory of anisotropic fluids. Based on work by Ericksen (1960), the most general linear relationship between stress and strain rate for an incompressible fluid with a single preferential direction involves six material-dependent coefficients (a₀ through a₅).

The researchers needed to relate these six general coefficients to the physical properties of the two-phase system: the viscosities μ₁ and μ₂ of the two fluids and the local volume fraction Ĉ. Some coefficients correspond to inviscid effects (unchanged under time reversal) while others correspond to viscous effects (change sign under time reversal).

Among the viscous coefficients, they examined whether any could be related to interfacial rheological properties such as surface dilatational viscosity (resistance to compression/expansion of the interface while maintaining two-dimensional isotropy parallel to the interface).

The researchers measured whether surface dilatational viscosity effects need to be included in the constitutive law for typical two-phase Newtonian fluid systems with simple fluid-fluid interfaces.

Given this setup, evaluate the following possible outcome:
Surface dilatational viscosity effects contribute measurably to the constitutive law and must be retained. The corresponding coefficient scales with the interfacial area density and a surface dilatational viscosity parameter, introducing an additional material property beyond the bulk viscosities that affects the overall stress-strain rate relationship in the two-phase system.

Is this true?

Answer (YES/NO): NO